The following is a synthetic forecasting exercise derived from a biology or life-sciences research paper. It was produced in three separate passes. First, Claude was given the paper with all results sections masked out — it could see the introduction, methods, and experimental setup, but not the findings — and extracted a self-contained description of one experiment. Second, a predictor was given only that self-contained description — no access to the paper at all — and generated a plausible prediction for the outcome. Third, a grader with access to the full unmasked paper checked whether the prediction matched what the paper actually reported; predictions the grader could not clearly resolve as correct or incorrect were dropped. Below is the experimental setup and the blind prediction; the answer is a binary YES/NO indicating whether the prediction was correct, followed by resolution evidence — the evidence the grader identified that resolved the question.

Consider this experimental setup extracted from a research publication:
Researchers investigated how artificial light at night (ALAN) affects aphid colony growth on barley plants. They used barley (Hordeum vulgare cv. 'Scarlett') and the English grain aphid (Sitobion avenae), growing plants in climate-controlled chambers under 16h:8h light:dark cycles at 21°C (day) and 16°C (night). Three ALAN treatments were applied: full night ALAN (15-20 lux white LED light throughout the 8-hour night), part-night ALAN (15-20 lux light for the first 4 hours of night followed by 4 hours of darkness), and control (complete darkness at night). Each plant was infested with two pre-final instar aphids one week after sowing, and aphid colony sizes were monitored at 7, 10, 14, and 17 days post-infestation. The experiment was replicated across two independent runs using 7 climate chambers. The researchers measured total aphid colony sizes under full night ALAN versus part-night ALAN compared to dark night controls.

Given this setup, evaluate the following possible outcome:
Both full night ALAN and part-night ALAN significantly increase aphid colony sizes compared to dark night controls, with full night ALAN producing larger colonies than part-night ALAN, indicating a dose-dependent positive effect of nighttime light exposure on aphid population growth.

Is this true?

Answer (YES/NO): NO